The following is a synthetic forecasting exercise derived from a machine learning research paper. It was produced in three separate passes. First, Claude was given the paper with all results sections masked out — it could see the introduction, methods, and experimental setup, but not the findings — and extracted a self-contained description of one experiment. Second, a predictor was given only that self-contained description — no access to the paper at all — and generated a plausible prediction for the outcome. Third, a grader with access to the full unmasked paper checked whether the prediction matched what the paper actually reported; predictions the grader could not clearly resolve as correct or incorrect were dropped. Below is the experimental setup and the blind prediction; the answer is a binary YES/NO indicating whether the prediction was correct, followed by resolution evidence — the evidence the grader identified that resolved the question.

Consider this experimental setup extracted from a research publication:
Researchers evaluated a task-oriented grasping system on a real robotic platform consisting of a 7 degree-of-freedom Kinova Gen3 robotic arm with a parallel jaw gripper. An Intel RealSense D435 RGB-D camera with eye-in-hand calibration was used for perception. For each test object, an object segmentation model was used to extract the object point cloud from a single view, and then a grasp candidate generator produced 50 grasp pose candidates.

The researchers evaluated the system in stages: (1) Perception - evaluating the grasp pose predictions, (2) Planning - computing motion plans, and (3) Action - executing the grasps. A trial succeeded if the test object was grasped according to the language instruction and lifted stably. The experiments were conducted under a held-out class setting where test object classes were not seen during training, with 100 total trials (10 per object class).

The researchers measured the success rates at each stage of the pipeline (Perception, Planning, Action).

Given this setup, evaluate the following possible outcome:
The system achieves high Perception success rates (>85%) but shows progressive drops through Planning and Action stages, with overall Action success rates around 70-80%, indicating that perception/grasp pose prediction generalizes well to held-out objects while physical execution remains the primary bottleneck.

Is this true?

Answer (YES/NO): YES